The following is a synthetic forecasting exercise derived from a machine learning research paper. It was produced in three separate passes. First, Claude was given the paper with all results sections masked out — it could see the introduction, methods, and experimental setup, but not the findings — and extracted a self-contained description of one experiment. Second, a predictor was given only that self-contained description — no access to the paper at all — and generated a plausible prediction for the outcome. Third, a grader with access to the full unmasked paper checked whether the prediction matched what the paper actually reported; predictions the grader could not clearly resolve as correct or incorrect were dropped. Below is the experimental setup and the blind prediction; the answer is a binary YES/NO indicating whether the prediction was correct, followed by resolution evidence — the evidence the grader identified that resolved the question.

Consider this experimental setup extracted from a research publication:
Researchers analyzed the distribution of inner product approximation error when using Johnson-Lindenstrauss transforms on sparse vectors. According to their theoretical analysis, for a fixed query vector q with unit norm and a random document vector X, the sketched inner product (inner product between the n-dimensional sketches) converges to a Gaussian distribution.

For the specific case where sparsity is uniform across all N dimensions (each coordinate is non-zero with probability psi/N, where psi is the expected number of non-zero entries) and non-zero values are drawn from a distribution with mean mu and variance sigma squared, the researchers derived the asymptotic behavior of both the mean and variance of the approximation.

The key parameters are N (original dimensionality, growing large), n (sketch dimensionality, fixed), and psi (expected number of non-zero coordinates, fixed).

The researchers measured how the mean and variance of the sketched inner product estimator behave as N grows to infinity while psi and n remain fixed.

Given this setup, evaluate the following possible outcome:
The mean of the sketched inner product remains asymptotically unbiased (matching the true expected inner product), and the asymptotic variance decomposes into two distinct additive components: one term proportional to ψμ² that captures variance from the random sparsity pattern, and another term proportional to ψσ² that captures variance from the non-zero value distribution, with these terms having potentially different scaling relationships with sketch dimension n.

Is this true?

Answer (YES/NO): NO